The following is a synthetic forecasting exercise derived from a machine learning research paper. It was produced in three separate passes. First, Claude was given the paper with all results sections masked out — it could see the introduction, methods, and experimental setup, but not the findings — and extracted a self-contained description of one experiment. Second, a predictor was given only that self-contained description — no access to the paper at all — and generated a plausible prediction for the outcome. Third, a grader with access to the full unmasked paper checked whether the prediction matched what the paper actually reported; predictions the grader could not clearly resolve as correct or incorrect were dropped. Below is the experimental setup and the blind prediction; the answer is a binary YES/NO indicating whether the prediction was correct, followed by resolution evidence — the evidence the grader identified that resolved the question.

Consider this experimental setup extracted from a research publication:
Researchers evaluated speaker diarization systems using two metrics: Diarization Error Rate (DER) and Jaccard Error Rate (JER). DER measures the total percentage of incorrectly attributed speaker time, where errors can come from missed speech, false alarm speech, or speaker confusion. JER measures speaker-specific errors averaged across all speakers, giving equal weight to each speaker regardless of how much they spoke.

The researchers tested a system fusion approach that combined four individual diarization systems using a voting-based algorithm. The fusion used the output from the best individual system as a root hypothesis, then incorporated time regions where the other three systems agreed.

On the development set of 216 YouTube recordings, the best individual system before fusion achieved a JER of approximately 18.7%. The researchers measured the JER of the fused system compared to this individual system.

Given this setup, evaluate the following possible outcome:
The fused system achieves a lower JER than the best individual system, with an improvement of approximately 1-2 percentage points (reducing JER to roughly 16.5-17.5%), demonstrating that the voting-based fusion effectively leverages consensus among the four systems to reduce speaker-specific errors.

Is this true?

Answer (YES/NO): NO